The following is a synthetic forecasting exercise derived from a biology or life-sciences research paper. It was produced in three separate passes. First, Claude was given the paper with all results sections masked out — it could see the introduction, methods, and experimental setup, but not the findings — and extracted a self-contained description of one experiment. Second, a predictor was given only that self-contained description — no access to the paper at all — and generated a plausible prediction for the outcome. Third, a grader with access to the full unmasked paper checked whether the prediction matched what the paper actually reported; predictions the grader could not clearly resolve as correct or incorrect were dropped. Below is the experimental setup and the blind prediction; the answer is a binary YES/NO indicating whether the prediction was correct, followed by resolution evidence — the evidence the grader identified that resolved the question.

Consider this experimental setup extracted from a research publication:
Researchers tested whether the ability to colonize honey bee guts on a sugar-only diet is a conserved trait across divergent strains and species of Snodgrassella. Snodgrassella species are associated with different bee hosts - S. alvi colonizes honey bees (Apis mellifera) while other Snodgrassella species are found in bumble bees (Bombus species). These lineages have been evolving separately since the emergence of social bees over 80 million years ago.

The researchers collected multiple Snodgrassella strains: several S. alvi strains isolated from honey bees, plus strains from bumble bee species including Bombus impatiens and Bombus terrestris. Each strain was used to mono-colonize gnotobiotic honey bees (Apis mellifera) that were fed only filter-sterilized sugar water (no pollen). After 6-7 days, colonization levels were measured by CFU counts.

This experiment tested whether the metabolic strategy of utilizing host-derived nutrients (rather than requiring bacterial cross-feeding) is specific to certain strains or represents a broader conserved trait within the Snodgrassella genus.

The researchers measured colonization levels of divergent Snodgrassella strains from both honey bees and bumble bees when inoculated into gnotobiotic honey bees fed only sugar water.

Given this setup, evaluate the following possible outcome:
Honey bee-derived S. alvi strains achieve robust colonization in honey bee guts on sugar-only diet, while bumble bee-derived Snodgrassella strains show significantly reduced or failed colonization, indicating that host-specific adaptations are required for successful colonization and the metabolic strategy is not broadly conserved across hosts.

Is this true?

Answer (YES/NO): NO